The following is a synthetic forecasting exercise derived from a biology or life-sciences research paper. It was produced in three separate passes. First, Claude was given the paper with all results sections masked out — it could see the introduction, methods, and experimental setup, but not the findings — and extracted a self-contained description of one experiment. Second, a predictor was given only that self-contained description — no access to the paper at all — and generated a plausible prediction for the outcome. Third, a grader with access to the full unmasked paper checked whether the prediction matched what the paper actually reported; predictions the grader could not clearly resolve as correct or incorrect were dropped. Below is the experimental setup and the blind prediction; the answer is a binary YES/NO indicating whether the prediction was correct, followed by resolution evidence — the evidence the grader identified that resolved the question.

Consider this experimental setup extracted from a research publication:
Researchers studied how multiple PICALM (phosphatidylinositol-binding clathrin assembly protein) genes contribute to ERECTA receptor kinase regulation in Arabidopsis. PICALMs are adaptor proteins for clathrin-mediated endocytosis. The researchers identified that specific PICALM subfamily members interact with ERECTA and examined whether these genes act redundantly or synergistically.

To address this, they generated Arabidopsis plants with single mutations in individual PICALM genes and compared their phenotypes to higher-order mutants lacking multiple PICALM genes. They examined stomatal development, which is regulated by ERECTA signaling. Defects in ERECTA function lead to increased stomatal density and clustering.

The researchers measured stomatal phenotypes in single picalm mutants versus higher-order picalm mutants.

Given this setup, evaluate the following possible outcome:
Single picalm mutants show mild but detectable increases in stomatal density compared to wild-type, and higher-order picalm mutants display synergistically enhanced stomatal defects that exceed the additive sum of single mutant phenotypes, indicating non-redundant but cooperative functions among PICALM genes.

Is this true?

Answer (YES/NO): NO